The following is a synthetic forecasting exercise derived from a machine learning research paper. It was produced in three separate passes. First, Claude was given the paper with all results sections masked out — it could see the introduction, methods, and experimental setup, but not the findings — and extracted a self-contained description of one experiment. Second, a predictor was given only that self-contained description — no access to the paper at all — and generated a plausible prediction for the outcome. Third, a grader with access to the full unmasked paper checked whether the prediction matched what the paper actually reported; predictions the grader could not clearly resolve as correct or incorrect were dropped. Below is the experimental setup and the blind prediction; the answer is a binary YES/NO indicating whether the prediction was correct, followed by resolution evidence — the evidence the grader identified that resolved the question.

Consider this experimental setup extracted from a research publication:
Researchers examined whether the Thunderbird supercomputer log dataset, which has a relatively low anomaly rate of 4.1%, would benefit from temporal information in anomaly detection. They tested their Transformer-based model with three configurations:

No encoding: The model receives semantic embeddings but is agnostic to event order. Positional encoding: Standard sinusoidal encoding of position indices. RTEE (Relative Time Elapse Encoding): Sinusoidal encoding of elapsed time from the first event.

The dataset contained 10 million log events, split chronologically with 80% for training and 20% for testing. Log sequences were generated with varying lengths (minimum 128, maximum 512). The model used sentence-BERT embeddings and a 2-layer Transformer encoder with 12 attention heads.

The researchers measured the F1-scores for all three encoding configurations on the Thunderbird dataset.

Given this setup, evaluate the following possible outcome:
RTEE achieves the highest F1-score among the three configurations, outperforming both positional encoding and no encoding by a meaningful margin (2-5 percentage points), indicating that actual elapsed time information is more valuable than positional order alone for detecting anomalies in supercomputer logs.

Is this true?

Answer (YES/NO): NO